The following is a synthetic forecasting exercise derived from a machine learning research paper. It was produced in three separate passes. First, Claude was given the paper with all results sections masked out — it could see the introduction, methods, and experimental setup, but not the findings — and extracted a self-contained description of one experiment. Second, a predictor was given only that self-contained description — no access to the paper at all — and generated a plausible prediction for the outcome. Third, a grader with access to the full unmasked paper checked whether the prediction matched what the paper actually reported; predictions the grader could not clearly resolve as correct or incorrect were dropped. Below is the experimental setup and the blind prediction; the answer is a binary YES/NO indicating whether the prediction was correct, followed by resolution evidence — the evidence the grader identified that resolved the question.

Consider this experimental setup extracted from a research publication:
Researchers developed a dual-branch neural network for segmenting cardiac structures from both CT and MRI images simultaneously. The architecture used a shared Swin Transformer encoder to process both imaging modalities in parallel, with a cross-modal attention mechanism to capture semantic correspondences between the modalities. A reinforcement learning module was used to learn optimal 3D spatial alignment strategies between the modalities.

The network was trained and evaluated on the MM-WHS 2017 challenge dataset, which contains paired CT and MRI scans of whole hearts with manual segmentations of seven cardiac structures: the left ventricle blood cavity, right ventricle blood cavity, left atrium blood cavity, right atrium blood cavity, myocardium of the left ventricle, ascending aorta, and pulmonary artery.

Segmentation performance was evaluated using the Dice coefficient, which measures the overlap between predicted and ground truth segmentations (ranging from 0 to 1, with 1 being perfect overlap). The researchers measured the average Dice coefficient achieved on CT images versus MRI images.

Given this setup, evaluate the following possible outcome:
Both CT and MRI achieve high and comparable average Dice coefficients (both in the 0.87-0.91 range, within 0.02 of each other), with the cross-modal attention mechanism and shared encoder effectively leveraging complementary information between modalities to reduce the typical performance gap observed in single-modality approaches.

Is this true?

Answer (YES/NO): NO